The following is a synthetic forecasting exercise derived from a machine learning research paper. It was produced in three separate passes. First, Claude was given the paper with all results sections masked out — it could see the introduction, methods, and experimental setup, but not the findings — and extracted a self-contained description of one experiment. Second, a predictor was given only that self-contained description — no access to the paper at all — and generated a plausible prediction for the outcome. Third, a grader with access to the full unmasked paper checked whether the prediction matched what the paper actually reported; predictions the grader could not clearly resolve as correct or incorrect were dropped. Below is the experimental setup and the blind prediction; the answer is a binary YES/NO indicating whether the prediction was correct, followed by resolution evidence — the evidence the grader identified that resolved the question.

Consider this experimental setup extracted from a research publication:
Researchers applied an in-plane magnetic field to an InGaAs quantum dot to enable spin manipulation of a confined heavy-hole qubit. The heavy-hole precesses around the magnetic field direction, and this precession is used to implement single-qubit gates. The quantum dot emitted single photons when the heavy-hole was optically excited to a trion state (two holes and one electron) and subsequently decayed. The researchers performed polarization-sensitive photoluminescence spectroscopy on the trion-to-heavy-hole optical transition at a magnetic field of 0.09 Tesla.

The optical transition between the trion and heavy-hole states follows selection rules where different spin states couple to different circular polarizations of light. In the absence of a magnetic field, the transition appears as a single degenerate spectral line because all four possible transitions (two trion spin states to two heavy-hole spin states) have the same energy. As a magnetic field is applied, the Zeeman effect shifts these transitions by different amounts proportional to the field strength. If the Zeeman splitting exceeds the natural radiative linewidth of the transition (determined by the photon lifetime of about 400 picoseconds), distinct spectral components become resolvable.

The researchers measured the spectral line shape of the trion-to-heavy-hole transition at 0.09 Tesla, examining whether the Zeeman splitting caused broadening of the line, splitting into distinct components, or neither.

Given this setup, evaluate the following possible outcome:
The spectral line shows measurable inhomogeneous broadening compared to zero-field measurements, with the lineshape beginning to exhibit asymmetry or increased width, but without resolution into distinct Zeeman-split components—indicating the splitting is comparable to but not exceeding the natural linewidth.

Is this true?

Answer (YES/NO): NO